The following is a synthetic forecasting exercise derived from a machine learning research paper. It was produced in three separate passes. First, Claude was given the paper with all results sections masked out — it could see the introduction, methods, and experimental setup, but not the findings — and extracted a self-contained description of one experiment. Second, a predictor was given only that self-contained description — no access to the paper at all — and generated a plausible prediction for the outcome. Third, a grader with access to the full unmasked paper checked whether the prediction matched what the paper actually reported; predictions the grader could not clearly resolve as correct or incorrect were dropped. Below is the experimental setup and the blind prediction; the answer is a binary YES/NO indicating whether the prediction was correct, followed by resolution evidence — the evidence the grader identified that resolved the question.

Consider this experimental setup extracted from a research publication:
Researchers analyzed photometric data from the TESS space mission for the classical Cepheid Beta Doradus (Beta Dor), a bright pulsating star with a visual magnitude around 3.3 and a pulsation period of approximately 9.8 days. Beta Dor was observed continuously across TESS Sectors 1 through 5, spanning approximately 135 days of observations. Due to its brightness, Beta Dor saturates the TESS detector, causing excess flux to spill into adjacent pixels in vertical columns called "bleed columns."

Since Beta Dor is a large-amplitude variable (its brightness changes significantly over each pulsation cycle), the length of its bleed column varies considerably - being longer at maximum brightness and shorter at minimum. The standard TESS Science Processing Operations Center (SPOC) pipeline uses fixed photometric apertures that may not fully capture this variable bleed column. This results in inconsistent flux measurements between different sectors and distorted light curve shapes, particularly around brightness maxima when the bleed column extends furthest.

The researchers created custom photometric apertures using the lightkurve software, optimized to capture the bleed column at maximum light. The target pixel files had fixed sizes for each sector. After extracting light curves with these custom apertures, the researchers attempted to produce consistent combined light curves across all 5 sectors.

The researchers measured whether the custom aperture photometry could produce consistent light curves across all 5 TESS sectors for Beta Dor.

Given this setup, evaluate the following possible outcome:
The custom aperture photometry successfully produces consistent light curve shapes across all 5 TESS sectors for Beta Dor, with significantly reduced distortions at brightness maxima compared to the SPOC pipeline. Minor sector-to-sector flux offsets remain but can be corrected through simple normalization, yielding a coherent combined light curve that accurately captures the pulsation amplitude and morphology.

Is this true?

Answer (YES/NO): NO